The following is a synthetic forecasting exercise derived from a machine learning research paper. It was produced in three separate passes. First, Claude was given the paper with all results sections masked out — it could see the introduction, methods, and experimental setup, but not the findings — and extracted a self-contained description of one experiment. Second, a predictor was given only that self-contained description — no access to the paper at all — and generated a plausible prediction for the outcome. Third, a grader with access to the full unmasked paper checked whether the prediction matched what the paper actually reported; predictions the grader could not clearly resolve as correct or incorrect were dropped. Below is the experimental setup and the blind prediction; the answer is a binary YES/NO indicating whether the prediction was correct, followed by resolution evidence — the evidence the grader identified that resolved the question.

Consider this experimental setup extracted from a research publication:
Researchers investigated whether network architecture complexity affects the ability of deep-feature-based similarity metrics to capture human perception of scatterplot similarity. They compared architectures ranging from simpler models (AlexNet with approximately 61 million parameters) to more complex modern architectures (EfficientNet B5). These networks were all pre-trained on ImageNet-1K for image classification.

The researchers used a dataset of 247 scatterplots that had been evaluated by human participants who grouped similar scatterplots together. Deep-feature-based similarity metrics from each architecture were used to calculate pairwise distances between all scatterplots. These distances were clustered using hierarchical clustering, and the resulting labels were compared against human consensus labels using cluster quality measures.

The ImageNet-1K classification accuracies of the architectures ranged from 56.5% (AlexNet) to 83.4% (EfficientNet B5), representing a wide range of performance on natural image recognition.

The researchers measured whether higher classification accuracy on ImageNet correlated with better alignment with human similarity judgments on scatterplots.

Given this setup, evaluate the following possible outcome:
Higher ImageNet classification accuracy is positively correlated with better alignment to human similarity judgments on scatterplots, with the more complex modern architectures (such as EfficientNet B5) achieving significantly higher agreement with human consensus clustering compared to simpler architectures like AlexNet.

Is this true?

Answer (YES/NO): NO